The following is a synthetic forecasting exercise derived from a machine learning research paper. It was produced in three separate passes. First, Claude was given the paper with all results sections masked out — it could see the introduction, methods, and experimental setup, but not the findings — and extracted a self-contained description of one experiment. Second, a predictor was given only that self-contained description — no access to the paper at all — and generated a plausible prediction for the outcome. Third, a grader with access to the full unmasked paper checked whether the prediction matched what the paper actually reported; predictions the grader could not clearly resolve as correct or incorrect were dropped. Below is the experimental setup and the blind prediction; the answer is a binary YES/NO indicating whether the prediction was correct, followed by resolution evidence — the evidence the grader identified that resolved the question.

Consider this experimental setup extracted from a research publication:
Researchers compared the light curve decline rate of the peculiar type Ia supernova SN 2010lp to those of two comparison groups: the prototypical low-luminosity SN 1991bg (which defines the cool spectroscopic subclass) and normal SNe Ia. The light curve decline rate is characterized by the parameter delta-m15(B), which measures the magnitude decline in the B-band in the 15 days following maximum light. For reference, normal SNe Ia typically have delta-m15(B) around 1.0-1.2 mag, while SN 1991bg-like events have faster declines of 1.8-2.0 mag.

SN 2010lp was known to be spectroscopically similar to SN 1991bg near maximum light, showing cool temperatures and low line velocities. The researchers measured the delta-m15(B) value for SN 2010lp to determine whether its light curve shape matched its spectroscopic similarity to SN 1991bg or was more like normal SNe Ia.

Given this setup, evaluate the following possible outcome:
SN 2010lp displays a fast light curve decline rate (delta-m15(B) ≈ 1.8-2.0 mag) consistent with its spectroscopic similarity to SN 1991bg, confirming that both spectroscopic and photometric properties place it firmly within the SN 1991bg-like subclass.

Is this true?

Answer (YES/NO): NO